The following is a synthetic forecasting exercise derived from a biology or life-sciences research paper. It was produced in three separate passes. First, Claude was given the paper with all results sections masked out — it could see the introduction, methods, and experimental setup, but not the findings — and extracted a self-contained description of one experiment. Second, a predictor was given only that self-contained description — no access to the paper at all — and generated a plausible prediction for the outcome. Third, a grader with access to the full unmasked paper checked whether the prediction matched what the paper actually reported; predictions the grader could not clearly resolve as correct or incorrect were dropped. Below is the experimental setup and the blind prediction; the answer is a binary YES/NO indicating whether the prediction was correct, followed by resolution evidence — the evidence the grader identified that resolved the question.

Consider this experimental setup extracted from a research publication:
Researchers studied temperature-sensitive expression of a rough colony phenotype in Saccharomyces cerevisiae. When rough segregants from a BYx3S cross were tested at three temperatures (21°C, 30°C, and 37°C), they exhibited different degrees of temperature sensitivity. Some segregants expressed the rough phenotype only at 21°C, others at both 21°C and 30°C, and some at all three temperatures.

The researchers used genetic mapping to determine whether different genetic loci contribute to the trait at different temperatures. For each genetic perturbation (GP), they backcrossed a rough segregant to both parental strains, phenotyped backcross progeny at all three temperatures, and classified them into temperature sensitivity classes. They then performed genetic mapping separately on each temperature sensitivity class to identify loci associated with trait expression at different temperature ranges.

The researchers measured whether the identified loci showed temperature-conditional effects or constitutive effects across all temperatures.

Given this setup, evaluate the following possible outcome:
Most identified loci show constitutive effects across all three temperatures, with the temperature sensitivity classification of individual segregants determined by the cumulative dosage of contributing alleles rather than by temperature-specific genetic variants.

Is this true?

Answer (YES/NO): NO